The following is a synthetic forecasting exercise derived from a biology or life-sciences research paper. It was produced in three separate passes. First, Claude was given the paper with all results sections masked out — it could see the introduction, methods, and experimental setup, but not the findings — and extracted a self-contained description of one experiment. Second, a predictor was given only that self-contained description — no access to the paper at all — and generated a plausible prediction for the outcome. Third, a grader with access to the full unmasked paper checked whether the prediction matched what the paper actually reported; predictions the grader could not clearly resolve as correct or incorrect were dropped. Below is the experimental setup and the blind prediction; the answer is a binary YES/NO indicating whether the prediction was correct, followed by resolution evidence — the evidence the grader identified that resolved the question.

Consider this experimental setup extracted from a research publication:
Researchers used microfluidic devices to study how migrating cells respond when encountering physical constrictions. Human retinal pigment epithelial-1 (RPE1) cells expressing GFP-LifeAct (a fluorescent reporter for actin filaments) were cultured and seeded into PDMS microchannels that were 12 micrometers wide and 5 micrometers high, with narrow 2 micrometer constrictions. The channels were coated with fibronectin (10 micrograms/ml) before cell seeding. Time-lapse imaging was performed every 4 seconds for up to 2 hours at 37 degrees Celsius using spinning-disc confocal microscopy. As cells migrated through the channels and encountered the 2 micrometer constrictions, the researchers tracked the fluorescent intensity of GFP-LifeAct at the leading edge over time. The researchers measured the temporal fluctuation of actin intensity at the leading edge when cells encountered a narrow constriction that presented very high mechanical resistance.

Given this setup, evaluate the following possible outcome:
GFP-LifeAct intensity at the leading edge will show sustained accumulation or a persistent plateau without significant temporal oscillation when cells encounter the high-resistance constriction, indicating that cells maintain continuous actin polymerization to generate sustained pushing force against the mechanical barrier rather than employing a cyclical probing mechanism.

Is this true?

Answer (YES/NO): NO